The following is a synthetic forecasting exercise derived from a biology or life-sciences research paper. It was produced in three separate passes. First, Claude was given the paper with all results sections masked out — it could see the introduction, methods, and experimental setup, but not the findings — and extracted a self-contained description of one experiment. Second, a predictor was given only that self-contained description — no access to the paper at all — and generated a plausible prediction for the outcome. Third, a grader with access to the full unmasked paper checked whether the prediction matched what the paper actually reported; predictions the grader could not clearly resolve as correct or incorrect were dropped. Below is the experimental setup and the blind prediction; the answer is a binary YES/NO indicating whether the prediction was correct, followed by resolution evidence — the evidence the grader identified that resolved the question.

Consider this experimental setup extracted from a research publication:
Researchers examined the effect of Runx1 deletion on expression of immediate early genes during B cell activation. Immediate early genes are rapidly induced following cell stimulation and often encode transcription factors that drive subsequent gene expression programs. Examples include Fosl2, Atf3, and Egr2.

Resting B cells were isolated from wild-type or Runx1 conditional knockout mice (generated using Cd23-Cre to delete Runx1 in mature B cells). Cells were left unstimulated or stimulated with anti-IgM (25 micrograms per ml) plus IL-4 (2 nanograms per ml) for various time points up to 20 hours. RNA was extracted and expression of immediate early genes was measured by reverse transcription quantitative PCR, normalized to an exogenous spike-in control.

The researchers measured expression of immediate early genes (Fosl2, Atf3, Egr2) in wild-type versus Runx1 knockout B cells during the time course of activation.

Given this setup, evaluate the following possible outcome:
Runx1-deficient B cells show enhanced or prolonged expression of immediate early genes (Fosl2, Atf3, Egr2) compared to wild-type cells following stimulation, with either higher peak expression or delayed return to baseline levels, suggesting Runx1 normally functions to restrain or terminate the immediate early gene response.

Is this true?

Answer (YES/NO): YES